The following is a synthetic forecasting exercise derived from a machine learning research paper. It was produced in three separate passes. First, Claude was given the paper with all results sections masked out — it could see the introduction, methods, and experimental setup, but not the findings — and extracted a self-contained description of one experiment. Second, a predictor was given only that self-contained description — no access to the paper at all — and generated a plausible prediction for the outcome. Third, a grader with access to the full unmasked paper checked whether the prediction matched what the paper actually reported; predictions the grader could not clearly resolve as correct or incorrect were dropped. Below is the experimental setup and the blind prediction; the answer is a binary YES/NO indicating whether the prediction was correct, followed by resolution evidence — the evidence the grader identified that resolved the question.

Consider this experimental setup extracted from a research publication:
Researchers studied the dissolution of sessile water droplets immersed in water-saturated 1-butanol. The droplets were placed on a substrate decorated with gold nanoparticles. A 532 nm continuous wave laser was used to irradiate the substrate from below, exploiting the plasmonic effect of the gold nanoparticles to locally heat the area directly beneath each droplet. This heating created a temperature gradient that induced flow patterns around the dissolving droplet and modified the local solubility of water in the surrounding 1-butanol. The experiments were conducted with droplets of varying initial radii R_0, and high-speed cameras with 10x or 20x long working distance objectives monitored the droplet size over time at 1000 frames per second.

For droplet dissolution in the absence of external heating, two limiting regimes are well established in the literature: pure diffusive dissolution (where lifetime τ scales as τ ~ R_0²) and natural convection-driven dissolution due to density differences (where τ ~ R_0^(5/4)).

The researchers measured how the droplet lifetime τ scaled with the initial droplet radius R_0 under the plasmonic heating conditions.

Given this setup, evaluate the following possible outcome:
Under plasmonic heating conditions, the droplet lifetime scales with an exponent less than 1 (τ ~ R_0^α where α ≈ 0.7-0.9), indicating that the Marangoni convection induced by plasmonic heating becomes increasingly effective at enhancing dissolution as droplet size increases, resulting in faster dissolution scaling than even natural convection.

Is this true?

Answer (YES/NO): NO